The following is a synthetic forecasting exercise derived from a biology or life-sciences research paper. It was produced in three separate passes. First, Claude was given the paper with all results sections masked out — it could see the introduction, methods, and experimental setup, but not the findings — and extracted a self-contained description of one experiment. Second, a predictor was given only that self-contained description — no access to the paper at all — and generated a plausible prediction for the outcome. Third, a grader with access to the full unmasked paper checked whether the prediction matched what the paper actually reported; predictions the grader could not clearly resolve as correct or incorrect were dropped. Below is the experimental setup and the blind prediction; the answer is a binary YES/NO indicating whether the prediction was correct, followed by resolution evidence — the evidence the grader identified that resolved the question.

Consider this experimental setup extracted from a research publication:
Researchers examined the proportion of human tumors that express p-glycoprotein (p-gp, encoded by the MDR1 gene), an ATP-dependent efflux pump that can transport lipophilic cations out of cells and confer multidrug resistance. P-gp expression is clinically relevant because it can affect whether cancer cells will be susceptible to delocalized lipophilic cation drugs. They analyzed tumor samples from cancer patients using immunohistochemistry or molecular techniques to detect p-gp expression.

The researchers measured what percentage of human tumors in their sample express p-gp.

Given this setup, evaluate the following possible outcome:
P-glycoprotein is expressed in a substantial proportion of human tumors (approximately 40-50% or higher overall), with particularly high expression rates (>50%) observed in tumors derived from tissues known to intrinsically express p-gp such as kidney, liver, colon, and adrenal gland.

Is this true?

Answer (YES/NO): NO